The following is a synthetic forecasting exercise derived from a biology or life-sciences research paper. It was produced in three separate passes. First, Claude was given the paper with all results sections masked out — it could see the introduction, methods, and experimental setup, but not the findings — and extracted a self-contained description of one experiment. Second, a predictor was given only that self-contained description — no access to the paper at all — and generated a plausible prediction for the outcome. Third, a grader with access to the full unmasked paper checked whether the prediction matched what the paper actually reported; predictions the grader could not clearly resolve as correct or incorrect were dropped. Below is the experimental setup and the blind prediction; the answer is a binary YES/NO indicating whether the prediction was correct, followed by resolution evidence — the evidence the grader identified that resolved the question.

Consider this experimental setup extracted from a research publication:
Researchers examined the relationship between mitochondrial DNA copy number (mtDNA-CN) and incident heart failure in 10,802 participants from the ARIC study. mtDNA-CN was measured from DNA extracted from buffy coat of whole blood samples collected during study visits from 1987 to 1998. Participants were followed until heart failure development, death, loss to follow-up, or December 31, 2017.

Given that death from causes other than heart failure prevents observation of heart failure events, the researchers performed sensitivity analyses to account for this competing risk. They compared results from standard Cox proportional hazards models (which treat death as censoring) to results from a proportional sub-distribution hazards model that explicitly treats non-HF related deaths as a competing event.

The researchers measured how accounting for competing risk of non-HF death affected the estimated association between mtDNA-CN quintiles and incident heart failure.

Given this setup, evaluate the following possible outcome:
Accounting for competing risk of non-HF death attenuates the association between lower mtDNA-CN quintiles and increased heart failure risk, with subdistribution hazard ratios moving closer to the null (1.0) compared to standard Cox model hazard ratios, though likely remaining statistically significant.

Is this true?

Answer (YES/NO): NO